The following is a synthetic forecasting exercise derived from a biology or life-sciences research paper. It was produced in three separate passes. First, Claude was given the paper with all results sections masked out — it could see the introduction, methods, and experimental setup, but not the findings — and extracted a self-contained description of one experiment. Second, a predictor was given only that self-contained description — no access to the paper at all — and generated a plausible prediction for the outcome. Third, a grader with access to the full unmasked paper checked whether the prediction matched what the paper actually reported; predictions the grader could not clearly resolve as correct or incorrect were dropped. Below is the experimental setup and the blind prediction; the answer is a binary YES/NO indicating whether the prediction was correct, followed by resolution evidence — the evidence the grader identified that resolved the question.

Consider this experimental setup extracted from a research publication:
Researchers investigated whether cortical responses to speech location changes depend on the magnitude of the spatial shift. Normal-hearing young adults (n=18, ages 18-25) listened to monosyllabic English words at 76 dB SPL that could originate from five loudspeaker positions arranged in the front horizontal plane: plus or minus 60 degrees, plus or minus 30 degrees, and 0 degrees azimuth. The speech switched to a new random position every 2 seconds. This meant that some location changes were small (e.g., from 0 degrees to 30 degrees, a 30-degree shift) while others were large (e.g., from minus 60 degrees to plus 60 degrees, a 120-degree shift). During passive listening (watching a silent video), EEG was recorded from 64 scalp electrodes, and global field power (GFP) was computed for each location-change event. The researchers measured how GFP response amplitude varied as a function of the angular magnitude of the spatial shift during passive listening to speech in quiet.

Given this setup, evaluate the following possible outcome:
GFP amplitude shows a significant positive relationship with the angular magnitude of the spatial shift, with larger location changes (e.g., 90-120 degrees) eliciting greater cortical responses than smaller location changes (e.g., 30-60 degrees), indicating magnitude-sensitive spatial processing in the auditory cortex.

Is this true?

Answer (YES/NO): YES